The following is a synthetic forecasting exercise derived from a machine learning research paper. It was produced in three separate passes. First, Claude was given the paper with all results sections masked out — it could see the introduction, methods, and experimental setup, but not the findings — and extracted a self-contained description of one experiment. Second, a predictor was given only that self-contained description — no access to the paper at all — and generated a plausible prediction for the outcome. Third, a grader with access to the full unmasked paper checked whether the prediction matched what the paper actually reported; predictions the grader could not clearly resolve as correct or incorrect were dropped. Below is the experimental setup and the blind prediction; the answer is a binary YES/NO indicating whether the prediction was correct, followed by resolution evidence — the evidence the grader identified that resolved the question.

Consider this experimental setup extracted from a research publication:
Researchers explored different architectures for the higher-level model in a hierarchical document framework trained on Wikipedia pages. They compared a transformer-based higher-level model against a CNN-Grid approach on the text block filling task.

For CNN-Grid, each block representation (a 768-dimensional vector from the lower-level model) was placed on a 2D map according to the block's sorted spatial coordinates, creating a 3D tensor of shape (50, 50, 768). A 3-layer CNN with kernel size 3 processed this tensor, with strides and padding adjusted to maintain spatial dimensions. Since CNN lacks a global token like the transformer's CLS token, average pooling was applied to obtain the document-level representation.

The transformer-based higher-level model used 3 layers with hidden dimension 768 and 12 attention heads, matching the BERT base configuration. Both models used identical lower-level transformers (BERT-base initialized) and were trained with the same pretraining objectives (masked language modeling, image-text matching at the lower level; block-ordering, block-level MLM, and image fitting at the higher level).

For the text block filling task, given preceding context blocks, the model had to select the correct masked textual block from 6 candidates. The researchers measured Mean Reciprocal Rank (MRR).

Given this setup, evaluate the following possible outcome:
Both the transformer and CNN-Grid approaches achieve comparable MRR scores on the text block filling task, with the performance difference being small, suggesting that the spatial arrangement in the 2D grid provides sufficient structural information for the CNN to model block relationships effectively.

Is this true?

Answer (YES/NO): NO